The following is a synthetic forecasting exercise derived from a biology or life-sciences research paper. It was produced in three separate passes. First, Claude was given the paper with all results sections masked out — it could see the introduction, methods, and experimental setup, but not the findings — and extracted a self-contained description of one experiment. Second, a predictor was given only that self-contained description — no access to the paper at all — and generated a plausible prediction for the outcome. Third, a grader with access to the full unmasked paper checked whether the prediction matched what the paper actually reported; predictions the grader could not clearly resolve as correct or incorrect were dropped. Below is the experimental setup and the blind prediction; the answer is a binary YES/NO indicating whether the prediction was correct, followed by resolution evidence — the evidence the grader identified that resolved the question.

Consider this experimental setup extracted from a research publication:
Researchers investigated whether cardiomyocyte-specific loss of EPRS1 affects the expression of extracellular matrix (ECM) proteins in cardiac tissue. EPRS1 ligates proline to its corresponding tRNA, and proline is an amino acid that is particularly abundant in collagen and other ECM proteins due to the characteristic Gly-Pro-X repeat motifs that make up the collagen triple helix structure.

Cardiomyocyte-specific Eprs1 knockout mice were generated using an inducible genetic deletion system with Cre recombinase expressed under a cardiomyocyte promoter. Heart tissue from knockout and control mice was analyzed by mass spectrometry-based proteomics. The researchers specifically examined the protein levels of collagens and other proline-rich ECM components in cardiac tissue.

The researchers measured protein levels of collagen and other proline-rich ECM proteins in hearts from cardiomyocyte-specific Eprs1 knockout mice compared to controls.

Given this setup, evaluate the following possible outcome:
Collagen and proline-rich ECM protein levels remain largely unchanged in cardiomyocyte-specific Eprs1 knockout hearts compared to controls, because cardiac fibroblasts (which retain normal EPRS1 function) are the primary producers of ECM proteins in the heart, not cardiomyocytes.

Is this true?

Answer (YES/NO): YES